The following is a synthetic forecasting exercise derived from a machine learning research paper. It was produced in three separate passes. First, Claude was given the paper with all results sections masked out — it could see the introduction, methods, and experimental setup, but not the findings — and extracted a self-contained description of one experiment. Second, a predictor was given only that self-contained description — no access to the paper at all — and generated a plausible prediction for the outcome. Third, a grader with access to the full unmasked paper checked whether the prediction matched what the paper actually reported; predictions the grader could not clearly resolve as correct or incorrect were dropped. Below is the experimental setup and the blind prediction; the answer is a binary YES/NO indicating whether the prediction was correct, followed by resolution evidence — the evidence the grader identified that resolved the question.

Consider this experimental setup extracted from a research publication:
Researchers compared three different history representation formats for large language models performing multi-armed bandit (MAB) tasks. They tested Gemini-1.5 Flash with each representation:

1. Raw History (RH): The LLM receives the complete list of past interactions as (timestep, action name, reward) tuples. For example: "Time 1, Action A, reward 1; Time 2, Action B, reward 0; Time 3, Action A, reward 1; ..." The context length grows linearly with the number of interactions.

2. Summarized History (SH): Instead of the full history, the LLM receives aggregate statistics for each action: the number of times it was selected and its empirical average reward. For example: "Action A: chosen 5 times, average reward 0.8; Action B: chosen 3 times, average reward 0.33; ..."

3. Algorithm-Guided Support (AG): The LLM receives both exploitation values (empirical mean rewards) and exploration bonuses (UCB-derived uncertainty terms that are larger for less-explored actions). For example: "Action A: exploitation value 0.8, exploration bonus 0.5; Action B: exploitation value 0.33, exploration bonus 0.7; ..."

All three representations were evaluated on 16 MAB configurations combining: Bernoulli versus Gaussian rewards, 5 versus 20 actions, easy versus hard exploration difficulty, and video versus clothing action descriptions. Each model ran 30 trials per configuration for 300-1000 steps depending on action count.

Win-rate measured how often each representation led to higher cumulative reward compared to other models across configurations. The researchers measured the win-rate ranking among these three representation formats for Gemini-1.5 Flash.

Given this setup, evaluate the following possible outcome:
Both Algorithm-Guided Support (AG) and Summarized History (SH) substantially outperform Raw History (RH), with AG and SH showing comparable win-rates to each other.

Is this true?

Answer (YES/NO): YES